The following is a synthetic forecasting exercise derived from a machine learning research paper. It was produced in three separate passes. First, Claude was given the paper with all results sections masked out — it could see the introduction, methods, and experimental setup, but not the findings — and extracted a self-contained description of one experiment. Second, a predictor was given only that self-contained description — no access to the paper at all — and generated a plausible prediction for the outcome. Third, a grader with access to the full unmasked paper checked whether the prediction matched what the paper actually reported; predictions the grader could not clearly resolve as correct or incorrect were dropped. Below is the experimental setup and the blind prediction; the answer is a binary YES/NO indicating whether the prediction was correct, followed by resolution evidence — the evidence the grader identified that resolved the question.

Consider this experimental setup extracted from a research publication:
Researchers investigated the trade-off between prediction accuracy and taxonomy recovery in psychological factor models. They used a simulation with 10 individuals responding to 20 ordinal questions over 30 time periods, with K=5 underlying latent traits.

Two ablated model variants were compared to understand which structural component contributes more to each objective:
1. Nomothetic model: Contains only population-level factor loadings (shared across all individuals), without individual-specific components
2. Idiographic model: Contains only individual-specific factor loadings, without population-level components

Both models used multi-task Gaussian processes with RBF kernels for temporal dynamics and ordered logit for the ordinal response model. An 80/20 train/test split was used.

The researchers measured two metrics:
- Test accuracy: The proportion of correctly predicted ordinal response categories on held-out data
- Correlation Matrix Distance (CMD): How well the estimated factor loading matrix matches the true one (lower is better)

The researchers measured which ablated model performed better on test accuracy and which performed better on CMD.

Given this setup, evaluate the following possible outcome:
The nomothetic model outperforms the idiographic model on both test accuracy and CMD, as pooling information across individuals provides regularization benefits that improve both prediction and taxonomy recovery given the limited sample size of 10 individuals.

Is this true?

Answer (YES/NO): NO